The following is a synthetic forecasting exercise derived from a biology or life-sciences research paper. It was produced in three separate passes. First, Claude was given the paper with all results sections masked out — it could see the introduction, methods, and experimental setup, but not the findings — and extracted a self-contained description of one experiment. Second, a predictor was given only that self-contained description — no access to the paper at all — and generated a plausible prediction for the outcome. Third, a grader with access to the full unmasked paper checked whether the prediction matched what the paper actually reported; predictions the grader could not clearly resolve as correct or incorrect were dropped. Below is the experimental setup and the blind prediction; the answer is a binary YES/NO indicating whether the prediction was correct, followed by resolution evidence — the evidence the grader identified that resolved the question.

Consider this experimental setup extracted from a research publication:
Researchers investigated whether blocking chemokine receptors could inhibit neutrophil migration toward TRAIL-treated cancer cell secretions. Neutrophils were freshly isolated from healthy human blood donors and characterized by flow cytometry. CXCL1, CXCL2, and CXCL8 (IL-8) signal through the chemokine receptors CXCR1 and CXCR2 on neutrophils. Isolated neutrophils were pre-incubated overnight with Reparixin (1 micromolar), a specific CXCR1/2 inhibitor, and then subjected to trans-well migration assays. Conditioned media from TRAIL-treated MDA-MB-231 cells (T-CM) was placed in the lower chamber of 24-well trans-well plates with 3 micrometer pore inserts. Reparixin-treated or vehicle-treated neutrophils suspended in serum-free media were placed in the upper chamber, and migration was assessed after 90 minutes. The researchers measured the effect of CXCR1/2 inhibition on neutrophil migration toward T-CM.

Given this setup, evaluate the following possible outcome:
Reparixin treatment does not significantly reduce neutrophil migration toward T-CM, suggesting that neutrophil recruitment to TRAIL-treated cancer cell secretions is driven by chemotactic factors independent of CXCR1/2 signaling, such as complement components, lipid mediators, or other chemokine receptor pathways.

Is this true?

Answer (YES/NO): NO